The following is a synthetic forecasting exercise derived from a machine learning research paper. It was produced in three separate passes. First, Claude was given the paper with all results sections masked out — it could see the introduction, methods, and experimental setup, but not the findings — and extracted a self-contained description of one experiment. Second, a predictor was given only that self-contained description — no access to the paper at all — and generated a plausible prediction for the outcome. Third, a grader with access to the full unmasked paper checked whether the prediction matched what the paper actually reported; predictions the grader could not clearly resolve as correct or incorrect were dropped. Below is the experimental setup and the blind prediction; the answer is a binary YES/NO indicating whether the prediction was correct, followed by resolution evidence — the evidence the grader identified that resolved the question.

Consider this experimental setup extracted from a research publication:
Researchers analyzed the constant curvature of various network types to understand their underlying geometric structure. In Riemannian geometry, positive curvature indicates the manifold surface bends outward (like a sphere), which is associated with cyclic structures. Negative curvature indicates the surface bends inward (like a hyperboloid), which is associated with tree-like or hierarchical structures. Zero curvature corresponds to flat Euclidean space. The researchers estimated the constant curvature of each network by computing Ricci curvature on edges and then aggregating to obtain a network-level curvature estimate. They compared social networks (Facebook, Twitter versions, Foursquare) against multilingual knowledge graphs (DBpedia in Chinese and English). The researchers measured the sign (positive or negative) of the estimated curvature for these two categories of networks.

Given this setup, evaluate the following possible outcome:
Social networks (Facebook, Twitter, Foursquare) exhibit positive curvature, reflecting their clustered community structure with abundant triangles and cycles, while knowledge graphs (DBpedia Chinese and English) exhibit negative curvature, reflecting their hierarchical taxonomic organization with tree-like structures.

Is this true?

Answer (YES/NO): NO